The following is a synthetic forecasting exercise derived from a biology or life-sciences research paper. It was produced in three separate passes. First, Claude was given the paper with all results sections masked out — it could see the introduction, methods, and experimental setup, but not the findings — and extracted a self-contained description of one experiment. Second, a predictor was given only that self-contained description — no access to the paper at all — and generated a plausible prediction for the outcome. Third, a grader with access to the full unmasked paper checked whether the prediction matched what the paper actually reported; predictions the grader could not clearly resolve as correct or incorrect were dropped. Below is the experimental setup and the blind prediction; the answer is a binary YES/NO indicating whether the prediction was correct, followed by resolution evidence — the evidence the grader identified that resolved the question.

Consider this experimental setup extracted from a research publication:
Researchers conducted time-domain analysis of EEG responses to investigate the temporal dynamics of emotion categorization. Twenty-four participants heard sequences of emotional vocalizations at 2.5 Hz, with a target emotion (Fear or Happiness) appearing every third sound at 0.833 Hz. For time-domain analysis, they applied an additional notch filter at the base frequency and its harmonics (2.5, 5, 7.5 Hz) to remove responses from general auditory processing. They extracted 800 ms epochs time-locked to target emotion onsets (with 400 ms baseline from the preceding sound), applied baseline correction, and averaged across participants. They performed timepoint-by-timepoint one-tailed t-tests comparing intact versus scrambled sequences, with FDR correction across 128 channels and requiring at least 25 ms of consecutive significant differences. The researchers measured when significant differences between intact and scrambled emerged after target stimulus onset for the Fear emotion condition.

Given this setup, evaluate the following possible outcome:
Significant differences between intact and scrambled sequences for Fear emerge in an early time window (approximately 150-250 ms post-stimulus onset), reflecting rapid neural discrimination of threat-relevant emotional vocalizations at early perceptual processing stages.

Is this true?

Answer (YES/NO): NO